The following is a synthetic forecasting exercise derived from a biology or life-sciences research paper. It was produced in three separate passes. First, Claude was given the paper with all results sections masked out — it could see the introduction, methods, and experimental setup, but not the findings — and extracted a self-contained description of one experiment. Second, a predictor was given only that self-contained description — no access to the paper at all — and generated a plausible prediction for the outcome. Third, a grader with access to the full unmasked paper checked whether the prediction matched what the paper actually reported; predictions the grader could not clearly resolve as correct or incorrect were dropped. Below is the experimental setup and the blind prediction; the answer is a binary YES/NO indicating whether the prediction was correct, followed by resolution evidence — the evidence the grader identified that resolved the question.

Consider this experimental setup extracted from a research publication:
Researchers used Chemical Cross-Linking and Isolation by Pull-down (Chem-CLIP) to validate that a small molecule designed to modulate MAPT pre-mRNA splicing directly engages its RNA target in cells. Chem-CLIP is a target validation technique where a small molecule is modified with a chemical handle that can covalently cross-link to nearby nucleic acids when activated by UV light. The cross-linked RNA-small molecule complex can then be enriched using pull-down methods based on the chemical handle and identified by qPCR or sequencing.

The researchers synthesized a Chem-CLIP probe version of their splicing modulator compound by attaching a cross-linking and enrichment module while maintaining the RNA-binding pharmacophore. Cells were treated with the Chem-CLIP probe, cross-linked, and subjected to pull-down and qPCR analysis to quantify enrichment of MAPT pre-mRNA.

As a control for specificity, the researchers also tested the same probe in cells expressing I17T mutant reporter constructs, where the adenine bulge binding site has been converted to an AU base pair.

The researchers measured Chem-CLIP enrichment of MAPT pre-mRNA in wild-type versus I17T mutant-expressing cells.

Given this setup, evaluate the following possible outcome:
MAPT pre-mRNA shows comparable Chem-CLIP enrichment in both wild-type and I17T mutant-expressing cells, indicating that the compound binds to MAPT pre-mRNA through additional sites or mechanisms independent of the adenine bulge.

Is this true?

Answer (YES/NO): NO